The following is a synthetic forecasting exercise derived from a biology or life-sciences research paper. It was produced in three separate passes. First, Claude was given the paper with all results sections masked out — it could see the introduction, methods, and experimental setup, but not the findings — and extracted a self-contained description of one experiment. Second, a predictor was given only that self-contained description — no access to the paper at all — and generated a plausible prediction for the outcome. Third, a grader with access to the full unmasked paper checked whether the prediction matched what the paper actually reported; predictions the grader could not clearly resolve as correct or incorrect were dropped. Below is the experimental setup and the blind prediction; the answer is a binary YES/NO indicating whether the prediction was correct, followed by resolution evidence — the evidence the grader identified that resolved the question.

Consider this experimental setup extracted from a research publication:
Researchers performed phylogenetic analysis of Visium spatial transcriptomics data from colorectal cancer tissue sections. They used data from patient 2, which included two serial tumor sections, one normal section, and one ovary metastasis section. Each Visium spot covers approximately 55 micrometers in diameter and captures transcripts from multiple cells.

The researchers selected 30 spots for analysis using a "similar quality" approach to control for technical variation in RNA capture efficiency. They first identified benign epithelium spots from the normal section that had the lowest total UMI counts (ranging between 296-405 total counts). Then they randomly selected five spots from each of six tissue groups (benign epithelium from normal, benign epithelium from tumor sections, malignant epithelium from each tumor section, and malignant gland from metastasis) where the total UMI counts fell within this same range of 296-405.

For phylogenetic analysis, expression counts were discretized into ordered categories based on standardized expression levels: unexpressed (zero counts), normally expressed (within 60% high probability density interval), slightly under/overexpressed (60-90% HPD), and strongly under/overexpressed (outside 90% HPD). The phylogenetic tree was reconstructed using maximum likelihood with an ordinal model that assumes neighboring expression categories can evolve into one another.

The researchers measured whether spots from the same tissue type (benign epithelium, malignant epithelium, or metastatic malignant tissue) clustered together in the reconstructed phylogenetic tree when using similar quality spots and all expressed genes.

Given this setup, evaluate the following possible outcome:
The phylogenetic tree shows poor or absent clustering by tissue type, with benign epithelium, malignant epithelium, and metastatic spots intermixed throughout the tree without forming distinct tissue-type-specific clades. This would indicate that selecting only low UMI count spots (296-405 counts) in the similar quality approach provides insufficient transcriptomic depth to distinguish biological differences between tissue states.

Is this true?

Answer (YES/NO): NO